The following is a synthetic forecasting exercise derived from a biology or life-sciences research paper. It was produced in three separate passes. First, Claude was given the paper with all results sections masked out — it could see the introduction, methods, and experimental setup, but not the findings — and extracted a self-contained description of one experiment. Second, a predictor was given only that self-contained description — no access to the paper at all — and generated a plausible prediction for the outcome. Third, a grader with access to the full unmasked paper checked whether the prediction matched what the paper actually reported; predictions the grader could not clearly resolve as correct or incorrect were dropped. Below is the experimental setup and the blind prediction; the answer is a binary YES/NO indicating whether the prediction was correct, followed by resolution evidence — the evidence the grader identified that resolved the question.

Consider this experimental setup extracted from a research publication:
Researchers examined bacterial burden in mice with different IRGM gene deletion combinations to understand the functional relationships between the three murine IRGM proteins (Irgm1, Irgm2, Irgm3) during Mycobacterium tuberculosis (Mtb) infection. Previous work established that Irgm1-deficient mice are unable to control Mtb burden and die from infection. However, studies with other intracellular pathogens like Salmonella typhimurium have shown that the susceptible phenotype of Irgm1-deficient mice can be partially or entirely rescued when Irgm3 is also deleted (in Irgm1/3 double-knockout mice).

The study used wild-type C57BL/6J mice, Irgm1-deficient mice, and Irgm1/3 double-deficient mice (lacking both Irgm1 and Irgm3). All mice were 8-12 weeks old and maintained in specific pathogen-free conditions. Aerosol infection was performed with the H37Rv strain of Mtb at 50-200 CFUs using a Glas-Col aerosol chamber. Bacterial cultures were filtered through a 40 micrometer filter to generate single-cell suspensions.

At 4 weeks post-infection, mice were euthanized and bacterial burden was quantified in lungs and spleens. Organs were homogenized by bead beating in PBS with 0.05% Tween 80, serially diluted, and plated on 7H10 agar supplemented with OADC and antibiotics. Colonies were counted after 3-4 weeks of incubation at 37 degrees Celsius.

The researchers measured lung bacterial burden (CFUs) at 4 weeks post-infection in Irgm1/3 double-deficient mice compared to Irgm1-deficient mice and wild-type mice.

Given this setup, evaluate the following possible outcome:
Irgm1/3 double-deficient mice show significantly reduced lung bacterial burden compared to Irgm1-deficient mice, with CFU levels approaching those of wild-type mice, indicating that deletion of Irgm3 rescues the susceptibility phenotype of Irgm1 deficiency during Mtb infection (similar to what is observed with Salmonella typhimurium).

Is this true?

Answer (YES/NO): YES